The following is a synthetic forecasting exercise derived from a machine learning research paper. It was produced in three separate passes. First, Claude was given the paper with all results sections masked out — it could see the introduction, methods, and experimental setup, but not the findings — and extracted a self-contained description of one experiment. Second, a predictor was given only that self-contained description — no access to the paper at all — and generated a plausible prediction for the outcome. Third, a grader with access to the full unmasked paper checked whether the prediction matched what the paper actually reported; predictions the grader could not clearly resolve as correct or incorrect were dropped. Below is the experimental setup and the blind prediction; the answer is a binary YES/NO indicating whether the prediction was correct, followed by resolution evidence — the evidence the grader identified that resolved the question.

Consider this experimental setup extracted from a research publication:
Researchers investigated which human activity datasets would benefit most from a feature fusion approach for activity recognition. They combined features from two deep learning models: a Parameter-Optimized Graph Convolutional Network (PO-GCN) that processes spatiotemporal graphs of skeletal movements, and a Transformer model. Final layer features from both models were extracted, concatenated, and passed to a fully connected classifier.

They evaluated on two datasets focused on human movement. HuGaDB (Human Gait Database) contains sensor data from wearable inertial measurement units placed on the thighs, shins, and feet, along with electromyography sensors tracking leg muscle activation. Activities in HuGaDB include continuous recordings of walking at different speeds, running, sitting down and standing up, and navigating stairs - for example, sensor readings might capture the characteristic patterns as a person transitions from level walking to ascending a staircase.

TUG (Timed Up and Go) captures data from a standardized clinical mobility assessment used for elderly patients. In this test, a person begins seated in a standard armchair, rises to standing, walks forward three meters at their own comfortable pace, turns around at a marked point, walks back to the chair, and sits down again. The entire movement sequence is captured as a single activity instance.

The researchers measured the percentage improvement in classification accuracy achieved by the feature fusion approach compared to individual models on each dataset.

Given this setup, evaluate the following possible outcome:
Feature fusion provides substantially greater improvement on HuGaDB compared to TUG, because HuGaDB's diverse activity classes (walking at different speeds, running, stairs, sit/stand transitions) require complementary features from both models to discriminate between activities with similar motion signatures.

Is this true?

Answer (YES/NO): NO